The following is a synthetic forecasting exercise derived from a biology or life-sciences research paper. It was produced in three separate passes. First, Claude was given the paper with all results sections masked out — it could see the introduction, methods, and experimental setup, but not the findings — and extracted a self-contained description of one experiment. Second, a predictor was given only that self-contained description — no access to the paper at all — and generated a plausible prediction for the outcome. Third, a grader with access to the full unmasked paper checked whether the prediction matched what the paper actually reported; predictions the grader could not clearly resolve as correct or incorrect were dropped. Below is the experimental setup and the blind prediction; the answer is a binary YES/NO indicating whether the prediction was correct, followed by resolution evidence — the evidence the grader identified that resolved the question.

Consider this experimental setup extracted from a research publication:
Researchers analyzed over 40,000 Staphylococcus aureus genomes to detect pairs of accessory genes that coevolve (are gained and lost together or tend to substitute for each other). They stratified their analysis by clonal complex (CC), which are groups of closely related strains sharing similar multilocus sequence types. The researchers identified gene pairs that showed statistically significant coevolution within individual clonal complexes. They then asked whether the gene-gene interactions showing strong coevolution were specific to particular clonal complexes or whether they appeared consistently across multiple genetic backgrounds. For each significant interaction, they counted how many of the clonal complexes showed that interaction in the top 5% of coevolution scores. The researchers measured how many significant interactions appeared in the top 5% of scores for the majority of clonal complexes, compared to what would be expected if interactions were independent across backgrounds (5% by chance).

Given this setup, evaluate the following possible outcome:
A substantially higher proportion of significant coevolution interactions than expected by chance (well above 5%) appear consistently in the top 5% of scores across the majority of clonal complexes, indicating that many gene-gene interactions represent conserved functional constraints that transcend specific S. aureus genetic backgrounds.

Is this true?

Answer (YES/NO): YES